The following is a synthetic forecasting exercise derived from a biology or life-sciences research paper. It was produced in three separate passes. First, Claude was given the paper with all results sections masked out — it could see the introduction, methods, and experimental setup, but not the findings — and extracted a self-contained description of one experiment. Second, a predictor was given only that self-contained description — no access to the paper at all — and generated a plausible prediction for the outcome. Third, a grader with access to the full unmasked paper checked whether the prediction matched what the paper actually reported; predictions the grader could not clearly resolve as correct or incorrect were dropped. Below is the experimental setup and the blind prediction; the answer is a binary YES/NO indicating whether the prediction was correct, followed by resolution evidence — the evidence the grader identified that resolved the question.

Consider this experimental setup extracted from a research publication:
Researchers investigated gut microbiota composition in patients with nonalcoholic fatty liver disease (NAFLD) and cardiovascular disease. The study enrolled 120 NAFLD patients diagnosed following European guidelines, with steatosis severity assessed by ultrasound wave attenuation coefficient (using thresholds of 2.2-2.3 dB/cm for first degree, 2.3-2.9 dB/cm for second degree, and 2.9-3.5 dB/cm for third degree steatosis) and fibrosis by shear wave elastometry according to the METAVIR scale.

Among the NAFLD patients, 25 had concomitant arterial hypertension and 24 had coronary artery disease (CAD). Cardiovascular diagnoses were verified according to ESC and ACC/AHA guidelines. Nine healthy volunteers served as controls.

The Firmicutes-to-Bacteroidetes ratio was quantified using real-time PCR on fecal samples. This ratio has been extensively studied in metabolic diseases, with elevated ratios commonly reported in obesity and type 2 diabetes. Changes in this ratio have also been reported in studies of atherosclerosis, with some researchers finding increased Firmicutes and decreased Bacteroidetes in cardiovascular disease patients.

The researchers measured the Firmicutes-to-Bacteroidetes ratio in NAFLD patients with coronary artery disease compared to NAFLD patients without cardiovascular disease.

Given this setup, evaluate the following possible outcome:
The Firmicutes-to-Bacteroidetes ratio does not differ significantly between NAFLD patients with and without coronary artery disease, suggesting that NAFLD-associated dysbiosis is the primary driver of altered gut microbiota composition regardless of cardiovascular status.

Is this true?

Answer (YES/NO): YES